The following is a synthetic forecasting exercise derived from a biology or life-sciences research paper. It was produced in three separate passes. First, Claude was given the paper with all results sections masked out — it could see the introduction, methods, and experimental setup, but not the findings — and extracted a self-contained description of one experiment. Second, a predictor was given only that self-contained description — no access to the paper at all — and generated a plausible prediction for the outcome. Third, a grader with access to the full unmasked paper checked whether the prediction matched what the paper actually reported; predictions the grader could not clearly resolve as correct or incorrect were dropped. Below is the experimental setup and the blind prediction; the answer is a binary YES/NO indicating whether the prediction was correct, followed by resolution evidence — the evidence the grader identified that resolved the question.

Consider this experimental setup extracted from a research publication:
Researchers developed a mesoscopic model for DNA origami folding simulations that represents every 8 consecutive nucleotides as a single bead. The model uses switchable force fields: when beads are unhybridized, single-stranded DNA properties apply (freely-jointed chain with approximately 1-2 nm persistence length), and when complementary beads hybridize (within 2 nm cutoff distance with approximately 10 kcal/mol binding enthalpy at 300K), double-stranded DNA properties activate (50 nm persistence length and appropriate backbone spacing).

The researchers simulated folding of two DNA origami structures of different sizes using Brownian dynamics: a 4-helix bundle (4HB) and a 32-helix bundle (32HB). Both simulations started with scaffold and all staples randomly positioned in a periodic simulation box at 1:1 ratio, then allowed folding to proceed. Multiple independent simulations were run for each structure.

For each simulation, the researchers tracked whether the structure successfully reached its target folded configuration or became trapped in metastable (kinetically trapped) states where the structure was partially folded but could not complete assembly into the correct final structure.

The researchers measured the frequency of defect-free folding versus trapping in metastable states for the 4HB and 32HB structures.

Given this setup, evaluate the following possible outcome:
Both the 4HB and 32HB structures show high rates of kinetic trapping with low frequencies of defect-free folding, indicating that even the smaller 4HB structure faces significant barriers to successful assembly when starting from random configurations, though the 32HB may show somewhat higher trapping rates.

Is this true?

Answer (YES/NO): NO